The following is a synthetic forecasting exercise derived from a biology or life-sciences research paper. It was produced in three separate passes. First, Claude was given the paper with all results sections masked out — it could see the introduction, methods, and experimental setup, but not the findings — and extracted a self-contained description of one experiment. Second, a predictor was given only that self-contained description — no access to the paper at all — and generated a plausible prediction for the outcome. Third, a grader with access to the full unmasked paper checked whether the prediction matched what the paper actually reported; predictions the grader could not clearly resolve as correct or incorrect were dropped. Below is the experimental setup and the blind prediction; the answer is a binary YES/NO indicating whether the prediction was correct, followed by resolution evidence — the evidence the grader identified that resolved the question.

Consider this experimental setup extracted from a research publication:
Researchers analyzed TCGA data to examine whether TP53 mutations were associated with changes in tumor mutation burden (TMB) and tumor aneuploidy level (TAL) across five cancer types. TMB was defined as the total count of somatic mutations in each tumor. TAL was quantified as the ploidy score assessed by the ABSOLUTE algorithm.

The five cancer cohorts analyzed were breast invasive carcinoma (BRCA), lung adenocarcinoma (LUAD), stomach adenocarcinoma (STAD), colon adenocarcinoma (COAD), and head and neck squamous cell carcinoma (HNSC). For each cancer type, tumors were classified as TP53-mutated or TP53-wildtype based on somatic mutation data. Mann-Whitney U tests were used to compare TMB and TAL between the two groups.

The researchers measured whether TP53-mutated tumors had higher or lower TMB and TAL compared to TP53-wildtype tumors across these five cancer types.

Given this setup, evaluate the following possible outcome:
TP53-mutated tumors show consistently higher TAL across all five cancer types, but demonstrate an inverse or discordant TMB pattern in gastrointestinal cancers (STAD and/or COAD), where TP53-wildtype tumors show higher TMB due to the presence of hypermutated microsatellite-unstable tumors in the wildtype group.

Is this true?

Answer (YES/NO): YES